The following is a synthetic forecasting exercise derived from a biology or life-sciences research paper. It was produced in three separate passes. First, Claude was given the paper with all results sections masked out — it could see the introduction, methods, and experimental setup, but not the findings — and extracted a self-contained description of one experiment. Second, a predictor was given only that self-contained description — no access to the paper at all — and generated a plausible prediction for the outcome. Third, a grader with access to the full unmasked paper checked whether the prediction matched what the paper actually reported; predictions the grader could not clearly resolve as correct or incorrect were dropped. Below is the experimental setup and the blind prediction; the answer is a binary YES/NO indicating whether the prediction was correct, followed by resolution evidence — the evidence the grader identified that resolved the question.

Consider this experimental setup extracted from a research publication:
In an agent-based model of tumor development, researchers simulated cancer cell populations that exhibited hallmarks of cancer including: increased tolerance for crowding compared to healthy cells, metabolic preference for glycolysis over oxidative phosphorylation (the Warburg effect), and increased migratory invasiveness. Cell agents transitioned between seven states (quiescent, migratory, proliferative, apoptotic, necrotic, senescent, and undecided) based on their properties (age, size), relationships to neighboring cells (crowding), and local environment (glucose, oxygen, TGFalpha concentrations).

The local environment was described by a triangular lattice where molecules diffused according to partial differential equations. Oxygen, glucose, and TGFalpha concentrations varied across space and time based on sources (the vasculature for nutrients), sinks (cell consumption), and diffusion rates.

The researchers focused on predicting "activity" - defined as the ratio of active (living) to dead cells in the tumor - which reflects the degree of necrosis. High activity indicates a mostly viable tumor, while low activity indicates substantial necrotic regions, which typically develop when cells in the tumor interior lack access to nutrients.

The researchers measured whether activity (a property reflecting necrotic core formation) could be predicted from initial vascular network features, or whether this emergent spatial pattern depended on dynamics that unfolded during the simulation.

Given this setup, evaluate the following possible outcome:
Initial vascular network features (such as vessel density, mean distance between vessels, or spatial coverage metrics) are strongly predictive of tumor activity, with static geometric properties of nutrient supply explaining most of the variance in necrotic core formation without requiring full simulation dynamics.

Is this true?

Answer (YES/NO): NO